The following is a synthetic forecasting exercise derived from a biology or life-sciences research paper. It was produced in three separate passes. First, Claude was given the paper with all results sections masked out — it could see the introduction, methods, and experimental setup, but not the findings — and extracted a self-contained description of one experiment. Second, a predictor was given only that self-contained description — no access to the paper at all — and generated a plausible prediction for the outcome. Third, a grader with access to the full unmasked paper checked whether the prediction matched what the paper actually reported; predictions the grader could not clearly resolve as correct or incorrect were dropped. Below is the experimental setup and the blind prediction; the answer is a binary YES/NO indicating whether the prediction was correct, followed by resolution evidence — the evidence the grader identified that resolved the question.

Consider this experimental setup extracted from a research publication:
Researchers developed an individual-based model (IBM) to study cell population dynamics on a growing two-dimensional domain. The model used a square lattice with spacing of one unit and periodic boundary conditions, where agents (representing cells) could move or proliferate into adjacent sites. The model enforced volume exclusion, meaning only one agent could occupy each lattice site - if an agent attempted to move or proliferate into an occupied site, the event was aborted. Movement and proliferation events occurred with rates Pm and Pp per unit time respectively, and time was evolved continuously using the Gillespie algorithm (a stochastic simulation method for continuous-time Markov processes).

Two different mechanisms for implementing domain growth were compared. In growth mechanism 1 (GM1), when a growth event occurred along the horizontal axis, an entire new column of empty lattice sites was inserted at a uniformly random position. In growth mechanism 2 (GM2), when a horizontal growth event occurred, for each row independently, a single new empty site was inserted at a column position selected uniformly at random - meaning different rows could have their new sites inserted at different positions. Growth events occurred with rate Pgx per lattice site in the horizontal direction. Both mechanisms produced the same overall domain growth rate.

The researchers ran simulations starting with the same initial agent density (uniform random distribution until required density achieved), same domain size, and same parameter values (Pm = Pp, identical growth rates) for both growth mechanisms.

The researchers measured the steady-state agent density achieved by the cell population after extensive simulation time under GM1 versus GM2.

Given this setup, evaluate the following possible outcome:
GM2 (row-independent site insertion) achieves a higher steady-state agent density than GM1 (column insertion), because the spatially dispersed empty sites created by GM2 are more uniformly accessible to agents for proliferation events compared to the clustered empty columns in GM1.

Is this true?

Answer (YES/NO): YES